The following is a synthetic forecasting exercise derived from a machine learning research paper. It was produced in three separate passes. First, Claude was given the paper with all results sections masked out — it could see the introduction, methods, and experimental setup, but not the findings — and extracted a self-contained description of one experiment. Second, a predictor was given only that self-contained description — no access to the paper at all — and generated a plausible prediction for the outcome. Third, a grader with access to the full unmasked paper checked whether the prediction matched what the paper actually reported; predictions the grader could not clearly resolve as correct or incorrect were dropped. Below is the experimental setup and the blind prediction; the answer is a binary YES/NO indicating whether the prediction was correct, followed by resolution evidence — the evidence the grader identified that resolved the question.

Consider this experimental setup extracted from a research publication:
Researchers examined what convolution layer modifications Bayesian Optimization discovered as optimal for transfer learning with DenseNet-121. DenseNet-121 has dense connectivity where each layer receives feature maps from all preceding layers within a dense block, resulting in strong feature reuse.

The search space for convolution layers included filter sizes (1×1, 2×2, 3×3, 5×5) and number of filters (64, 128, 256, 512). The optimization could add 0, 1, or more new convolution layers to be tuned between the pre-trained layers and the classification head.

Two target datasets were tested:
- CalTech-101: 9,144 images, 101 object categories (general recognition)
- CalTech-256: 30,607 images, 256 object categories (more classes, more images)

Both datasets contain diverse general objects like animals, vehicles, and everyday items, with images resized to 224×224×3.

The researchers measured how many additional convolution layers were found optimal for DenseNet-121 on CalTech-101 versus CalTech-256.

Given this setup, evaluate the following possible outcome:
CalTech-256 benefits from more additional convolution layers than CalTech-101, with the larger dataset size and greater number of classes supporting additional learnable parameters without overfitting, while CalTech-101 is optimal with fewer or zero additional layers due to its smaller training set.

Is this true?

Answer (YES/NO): NO